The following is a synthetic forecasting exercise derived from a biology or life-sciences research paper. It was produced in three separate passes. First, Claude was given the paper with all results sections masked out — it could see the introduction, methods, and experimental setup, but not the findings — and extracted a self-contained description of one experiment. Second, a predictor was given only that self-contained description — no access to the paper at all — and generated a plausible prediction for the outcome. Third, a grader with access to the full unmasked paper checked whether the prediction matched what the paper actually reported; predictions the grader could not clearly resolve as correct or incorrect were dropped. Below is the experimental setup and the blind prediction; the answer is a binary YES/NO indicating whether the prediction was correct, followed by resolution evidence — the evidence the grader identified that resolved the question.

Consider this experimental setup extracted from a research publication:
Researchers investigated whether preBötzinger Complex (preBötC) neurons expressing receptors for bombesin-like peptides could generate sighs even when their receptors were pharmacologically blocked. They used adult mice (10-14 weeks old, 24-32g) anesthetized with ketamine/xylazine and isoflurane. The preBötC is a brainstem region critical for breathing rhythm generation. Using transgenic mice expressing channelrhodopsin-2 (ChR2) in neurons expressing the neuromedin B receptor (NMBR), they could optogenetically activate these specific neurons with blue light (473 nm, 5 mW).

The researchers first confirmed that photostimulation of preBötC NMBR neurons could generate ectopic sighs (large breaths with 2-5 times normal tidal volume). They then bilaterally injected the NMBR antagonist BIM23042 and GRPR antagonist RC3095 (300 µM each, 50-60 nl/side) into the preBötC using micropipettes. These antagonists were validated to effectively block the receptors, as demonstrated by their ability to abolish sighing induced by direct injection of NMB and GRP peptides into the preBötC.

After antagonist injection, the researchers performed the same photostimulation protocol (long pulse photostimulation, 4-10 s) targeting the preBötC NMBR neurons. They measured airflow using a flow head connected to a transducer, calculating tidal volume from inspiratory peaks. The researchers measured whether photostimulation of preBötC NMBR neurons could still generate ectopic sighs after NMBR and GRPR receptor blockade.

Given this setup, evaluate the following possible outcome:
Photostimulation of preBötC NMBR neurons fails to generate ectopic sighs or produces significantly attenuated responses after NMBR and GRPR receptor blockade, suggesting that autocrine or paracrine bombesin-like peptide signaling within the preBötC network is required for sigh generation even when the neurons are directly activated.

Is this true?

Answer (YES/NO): NO